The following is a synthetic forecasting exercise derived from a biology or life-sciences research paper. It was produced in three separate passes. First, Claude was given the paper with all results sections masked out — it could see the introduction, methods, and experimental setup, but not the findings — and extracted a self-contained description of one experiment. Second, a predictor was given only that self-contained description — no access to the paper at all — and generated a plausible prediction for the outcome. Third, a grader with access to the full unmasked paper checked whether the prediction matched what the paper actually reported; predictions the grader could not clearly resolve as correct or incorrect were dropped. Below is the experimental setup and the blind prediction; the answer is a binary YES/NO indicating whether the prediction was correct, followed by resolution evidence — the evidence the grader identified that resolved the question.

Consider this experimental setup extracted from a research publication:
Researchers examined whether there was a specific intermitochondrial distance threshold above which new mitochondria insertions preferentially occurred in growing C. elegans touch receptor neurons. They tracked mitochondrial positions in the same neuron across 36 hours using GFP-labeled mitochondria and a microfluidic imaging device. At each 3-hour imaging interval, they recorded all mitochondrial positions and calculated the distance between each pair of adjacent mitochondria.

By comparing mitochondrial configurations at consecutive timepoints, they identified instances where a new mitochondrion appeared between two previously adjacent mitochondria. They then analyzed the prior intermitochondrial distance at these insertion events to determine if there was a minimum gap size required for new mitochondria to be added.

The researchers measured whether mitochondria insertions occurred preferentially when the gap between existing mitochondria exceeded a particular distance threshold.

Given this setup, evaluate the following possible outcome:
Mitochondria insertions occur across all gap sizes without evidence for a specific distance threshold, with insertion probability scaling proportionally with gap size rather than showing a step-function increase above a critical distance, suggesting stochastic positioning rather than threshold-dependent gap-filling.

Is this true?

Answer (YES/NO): NO